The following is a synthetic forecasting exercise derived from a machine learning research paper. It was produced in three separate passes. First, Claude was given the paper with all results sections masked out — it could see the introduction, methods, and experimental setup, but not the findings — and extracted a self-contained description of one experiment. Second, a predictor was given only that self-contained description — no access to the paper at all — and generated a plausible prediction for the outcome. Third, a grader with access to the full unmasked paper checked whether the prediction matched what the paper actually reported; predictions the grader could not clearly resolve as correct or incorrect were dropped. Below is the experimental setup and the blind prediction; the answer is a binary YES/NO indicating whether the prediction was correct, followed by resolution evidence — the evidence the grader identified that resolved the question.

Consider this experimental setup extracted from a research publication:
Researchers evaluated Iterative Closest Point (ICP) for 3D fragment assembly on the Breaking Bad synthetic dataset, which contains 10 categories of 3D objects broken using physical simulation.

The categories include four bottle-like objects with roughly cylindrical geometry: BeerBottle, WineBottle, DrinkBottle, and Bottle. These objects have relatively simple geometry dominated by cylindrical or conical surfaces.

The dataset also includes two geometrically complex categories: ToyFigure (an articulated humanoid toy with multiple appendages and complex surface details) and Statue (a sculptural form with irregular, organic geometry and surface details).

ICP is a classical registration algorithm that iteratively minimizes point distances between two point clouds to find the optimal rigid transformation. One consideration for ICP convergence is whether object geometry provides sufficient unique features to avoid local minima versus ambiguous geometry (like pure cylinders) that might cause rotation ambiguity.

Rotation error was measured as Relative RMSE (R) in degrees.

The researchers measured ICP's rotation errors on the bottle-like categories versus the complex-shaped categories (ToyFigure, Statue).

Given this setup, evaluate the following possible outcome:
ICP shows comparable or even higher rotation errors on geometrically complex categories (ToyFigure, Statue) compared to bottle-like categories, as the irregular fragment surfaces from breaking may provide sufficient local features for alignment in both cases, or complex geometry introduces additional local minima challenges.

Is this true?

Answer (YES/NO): YES